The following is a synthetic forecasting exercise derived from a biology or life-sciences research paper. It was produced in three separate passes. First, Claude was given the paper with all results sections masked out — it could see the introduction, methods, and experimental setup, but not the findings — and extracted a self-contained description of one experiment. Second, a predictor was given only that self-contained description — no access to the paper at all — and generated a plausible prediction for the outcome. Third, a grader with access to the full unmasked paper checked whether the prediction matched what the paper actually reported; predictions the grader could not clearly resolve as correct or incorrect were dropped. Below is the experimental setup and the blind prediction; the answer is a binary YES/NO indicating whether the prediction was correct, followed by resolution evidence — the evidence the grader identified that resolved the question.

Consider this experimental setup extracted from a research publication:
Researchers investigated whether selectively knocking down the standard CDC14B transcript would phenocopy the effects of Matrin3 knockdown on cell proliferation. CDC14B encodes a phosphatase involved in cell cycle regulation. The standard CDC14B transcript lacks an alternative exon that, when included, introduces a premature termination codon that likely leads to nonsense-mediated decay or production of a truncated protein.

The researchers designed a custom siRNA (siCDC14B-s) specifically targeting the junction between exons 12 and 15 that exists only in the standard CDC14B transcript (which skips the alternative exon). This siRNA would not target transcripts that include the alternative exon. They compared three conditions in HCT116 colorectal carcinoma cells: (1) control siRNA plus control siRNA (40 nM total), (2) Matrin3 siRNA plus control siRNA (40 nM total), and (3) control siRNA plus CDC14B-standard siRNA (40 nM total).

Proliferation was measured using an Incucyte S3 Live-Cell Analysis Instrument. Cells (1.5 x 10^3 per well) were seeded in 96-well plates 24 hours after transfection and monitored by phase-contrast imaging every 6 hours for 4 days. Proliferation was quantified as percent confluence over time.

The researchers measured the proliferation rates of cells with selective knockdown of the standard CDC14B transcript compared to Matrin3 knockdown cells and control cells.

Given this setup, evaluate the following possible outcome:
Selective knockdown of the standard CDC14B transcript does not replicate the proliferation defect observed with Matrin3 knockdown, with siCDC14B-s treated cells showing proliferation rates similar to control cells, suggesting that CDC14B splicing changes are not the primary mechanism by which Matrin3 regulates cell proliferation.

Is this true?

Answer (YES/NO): NO